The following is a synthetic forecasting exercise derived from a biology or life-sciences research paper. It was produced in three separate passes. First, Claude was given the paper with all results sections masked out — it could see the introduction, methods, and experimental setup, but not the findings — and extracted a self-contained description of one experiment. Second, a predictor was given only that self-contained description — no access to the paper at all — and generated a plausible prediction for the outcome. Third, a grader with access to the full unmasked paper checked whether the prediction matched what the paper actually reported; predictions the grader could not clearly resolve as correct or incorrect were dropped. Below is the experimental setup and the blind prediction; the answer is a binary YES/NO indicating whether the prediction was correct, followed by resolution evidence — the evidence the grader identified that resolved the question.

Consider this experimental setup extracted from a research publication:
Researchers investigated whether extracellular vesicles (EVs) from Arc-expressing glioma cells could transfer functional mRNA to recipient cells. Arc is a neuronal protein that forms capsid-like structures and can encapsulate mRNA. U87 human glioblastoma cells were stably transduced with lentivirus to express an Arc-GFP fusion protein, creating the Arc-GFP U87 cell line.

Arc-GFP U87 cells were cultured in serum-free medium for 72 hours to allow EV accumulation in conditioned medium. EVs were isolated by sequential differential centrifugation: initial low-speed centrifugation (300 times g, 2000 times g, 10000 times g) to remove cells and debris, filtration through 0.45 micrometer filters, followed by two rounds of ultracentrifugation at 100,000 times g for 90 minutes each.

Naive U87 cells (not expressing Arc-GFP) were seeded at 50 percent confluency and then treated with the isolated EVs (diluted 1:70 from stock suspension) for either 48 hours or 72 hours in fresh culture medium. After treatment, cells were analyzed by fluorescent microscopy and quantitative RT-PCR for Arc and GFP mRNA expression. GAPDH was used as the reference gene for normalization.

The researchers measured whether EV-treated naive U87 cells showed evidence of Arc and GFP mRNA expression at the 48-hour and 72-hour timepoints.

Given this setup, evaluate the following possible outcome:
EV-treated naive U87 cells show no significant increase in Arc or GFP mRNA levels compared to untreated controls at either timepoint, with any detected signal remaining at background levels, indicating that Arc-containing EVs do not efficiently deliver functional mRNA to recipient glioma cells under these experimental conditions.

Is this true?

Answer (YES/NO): NO